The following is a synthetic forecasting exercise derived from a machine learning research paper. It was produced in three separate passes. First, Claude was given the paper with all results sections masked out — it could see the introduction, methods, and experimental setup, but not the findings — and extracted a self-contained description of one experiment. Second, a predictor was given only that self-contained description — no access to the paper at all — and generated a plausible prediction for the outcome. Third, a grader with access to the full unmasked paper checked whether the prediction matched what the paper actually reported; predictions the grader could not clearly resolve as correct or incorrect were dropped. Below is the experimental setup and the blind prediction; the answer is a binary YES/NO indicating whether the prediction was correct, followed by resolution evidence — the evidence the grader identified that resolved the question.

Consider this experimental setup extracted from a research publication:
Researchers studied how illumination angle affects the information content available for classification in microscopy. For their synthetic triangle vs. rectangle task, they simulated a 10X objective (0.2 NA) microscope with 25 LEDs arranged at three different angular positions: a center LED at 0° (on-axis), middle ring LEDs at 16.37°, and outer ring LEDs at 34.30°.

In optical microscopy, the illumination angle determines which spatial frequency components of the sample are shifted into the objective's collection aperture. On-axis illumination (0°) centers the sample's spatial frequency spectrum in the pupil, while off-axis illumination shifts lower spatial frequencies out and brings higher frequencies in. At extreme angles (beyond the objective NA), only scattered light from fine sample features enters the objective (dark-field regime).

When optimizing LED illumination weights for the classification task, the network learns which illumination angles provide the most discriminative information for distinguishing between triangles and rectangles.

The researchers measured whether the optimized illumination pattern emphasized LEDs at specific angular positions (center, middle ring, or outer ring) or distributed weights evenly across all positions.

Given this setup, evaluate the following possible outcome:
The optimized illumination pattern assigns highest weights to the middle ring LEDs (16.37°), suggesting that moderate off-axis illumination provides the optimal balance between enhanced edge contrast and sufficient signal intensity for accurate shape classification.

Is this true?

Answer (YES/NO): NO